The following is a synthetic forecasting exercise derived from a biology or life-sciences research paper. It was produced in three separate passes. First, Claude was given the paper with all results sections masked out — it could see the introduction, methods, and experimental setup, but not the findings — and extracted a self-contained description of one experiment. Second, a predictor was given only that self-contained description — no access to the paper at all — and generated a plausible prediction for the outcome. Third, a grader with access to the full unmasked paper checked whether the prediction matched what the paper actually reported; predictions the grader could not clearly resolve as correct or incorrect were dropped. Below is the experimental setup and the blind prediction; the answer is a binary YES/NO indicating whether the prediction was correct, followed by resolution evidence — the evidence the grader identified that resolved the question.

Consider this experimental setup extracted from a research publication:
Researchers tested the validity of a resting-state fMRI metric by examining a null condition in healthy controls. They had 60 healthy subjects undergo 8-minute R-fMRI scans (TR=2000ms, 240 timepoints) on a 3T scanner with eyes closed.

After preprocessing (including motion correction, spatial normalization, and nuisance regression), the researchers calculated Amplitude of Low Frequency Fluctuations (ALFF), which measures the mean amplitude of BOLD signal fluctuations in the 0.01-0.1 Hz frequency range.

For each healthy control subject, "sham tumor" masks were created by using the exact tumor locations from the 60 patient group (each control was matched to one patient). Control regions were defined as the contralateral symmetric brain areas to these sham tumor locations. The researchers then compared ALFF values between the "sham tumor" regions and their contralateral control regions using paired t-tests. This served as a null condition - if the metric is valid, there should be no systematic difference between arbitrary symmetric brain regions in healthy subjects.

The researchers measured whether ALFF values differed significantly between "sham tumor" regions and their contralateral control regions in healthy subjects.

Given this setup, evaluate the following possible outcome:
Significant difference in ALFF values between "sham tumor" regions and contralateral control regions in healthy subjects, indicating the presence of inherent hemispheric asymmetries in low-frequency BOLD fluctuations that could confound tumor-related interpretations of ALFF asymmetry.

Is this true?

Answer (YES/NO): NO